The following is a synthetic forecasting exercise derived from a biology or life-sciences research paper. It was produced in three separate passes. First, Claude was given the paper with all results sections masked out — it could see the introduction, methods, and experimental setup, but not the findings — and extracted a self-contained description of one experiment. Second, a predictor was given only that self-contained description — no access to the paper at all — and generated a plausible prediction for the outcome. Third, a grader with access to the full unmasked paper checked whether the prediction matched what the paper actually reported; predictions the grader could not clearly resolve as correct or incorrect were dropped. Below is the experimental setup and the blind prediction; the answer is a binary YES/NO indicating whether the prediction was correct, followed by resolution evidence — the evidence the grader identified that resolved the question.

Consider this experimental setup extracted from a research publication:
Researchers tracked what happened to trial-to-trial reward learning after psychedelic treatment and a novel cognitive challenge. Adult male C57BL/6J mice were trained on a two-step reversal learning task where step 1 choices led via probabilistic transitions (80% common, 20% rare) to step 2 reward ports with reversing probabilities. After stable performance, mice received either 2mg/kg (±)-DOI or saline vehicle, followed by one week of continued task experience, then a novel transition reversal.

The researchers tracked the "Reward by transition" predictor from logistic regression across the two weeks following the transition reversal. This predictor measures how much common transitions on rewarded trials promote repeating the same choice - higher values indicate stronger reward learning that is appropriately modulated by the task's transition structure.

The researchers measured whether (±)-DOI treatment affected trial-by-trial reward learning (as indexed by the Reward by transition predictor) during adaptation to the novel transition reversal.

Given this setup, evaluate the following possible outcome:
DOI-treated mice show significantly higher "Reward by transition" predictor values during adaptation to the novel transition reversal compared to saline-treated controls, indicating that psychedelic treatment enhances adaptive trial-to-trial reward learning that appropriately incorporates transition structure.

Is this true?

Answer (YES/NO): YES